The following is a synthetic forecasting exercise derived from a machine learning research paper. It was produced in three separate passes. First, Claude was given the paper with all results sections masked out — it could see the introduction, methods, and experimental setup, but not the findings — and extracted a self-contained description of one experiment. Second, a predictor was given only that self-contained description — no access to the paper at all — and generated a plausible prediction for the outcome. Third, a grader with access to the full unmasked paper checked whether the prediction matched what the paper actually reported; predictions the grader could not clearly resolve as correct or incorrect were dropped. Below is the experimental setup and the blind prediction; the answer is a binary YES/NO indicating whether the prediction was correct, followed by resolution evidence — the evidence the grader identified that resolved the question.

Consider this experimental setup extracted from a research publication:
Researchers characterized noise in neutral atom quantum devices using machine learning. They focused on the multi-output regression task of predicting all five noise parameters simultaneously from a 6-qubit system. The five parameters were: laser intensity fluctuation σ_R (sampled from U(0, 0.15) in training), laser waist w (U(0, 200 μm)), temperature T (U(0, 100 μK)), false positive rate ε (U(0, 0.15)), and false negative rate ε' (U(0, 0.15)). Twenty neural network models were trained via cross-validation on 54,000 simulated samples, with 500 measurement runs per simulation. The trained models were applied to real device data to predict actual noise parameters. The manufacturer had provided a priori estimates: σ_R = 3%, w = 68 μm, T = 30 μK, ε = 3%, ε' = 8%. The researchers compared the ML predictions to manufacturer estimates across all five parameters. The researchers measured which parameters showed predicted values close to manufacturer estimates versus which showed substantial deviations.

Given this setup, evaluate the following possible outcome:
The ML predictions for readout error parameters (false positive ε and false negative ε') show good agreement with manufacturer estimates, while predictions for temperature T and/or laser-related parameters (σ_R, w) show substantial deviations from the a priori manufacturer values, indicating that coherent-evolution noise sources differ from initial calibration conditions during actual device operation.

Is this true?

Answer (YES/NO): NO